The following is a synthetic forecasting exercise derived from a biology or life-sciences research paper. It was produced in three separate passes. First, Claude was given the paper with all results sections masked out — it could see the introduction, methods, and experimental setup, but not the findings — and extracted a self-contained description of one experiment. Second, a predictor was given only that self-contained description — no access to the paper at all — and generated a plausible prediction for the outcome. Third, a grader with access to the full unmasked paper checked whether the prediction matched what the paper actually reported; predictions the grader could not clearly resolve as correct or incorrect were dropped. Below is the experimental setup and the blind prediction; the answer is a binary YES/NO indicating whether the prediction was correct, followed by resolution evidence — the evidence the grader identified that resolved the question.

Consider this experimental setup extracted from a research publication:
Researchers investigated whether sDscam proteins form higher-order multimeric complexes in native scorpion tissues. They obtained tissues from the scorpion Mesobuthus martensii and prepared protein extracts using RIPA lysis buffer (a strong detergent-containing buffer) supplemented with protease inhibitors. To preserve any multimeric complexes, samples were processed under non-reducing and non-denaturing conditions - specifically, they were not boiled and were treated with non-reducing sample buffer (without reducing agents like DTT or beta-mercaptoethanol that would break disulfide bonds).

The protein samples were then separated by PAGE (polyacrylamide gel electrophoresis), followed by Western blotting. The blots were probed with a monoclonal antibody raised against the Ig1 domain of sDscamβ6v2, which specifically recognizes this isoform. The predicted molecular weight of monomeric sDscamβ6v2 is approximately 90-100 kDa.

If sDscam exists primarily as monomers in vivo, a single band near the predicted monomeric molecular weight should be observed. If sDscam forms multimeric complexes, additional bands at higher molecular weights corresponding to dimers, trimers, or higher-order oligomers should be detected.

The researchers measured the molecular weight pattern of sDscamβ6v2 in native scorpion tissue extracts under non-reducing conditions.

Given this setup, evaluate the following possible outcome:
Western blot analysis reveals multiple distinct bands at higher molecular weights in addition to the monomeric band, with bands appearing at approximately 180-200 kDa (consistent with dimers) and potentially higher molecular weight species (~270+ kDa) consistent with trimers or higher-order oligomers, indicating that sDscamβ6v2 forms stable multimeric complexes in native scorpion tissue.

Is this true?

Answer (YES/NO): YES